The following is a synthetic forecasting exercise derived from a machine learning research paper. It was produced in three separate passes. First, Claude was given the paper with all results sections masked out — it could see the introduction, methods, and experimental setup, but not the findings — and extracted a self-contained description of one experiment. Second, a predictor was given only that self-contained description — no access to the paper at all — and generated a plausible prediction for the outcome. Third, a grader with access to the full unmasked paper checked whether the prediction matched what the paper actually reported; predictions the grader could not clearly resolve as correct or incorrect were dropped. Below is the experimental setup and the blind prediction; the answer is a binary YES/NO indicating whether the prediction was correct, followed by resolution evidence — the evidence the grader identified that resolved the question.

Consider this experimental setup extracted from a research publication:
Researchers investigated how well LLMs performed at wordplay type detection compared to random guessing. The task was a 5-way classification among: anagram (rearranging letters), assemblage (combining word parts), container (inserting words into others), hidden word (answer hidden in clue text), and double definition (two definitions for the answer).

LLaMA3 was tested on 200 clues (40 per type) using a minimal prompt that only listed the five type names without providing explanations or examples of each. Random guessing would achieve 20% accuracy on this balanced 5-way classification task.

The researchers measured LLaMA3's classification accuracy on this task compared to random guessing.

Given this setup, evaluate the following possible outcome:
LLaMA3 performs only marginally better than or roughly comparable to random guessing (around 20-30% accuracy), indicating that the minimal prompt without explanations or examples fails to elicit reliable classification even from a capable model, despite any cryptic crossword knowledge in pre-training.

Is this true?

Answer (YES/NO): YES